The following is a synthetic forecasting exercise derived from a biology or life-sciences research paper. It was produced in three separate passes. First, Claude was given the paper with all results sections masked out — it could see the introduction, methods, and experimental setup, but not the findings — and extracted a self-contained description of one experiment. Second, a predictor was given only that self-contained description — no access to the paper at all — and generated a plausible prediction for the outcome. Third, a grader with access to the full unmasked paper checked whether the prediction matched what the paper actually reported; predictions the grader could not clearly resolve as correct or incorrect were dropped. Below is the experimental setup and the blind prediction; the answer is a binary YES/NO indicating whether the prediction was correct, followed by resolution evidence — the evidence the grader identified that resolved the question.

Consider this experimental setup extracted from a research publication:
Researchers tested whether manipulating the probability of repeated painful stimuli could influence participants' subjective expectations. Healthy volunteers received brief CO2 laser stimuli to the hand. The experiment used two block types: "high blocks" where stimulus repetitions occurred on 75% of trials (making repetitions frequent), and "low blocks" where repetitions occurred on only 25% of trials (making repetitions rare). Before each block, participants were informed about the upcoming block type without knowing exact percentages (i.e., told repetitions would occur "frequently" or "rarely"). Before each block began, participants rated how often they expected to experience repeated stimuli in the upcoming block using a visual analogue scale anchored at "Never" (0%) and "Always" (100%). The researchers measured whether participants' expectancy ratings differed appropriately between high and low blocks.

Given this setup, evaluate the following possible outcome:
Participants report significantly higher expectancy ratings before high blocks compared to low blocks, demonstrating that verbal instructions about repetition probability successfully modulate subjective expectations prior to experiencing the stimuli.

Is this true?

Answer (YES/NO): YES